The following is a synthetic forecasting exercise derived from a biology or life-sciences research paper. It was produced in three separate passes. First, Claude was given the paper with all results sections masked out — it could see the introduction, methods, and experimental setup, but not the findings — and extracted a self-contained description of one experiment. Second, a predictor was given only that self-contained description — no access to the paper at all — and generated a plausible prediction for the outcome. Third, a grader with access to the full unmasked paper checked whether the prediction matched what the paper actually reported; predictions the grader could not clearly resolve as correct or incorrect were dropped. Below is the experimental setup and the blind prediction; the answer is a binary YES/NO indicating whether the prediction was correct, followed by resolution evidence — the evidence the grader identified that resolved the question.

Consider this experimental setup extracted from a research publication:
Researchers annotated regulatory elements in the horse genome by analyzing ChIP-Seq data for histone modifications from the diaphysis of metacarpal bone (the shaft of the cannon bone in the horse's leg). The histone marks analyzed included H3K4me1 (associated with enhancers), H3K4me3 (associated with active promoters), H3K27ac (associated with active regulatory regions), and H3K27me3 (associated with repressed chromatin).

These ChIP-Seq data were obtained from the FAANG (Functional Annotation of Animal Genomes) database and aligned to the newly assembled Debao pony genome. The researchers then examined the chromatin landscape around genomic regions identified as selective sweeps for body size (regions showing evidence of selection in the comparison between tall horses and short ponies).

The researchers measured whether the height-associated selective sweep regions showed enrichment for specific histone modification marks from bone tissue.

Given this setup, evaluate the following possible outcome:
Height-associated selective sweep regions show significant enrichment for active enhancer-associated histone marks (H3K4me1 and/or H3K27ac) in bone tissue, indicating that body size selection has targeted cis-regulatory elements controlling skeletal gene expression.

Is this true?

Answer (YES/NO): YES